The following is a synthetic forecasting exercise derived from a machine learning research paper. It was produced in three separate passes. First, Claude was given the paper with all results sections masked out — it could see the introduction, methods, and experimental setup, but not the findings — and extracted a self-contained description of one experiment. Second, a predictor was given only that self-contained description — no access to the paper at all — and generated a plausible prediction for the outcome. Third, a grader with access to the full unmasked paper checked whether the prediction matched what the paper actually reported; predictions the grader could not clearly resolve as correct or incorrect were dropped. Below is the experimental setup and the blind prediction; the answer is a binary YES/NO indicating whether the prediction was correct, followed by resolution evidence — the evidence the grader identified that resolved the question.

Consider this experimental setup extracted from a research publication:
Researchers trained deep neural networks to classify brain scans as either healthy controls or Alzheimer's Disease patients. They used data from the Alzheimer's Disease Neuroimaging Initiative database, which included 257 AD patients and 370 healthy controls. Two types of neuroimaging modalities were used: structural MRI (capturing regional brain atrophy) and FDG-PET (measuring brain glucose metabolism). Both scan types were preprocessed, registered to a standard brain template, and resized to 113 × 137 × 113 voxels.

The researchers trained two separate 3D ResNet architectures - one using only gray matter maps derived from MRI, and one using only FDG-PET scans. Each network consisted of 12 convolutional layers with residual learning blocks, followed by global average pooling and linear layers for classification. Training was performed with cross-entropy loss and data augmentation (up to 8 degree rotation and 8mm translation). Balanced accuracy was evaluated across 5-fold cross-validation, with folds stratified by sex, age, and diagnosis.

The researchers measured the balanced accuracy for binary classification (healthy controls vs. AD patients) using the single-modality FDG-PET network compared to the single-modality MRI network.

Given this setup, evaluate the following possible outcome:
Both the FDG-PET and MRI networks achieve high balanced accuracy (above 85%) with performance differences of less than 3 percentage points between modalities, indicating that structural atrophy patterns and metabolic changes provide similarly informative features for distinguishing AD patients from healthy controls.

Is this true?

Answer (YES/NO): NO